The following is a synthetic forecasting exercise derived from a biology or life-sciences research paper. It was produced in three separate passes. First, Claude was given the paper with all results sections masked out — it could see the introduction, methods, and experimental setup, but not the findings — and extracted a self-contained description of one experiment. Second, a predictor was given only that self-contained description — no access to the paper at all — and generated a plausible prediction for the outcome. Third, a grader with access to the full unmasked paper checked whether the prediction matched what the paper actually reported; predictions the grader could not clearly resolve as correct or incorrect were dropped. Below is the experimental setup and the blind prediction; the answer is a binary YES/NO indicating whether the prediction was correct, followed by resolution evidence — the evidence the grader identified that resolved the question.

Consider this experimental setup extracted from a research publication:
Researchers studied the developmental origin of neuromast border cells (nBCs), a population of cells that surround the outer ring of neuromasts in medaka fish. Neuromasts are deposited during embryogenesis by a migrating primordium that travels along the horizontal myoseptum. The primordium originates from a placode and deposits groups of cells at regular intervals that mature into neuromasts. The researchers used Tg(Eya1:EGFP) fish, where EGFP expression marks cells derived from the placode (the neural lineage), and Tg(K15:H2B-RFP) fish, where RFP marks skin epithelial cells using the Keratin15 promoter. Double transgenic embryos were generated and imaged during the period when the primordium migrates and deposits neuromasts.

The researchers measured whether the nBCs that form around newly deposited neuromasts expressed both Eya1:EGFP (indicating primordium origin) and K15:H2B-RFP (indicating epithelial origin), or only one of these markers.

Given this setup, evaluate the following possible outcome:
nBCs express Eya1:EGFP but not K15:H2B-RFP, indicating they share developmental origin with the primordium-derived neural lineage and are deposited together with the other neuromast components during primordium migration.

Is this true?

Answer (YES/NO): NO